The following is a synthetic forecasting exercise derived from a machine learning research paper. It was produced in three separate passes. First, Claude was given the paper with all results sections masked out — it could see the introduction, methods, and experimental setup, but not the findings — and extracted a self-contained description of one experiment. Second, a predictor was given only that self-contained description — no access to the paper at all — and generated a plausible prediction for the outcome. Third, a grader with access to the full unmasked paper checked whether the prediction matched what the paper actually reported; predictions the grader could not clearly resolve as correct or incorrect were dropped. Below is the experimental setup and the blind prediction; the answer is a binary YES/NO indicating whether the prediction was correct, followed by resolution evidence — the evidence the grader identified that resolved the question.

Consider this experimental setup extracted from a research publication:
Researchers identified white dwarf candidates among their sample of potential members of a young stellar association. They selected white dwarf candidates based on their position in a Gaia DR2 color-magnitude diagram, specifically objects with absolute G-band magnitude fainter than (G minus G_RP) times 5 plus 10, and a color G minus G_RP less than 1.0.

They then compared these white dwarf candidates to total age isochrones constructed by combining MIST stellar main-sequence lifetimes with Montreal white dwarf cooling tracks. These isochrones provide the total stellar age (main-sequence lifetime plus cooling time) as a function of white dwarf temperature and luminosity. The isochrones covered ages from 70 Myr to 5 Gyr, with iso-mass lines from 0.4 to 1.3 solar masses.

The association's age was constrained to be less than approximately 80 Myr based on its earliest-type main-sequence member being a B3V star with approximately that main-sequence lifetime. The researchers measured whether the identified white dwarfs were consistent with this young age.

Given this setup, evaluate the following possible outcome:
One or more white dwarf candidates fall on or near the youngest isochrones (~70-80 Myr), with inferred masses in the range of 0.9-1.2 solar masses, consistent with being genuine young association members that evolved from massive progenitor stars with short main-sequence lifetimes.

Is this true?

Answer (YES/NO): YES